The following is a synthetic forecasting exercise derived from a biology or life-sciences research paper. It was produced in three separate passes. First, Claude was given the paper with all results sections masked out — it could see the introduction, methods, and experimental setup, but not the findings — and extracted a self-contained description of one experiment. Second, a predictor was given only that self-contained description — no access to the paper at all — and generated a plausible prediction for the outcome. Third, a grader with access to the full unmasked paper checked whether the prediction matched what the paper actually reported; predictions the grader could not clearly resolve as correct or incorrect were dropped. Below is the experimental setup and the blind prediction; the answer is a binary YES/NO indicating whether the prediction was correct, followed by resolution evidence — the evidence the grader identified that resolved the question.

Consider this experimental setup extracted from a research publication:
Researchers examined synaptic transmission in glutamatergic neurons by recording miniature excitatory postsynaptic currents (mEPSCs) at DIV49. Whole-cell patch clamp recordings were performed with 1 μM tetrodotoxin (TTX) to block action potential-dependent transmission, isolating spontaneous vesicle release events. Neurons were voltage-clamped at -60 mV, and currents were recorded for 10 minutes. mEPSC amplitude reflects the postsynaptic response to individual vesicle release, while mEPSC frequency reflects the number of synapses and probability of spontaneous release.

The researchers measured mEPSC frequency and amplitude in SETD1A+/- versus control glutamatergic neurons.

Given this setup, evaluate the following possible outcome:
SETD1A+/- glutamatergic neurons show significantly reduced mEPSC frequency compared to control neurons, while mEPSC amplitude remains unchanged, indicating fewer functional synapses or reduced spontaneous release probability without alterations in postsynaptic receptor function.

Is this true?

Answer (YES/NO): NO